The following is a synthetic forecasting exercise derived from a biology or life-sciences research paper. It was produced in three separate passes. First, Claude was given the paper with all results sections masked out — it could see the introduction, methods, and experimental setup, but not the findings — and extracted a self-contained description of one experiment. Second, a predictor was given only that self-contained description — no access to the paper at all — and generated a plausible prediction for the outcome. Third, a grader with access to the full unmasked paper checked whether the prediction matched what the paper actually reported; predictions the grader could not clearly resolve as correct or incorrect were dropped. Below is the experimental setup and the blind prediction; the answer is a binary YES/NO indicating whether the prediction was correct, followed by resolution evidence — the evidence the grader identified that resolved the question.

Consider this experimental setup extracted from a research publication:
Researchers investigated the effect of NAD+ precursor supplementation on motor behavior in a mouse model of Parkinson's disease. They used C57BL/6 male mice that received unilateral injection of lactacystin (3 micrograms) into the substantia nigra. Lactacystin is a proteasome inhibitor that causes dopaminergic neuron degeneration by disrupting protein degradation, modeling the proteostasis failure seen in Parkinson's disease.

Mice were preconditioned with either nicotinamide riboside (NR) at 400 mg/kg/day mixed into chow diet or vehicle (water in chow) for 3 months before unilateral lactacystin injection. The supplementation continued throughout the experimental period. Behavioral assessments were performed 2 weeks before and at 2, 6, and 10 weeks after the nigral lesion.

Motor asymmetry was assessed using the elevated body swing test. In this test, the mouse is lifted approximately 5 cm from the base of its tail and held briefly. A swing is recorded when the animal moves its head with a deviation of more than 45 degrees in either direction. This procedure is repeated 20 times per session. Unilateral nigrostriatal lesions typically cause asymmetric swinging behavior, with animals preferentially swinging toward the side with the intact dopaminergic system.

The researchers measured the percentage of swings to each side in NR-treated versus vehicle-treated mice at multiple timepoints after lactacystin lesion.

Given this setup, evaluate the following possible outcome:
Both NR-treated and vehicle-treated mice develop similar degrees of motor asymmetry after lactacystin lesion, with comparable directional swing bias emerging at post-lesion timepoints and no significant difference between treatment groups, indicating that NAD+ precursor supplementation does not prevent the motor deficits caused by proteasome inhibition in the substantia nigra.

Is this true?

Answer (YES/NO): NO